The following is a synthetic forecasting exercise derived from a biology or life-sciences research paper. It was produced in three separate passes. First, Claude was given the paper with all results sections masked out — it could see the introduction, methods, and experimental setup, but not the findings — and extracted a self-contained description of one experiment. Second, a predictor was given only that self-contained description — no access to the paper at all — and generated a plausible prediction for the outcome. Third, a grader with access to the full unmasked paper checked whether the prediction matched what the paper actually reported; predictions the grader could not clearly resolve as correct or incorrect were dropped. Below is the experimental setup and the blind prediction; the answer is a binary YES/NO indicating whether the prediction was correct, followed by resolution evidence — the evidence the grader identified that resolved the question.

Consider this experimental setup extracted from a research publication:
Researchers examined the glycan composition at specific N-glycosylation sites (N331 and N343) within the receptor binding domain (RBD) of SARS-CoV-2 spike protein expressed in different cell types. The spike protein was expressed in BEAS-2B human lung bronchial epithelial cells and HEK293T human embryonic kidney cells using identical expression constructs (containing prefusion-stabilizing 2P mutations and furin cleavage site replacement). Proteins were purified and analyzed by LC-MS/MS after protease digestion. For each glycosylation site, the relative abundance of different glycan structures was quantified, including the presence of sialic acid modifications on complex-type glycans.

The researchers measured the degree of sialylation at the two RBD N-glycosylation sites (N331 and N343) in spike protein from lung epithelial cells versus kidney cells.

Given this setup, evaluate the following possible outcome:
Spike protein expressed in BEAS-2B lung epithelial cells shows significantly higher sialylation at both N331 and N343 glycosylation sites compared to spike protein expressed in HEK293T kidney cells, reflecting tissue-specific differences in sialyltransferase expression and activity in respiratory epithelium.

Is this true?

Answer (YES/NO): YES